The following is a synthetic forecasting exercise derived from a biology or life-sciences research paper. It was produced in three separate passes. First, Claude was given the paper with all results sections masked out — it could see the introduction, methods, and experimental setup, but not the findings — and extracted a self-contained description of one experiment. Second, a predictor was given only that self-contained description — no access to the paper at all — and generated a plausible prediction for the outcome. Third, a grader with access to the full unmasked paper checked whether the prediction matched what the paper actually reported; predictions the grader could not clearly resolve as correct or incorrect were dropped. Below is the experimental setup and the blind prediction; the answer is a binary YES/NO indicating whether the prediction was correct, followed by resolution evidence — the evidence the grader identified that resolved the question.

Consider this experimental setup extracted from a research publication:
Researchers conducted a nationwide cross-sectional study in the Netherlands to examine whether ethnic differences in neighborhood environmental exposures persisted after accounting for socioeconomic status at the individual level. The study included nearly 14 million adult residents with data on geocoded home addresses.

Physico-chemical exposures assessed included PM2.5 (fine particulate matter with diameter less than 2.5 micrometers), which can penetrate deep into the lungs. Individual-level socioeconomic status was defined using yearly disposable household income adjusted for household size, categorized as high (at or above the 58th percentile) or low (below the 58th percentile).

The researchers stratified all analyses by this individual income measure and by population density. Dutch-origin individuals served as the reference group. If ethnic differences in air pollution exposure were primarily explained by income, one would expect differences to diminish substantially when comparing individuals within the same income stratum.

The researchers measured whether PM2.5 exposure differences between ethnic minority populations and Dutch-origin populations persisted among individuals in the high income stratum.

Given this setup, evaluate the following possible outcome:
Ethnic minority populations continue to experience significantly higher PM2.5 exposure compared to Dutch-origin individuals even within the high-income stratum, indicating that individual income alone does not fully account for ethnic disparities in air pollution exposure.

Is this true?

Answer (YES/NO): YES